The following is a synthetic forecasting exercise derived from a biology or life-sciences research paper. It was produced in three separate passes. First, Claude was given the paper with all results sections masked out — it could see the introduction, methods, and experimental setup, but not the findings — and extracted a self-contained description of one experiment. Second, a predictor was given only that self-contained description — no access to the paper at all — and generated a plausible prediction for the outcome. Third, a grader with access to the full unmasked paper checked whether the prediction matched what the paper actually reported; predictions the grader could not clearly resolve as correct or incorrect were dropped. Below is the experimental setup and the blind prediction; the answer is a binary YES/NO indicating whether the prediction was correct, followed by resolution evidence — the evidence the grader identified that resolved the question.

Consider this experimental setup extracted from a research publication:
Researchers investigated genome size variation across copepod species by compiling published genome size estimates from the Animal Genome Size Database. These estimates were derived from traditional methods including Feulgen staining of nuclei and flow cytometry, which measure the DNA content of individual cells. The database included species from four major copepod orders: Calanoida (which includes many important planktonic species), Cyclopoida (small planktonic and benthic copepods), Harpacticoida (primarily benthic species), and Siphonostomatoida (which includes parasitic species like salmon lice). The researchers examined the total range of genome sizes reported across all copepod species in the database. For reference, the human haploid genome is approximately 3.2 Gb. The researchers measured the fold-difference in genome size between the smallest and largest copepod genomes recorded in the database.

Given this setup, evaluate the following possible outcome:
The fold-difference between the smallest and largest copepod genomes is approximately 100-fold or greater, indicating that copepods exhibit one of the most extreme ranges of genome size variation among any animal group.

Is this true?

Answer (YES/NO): YES